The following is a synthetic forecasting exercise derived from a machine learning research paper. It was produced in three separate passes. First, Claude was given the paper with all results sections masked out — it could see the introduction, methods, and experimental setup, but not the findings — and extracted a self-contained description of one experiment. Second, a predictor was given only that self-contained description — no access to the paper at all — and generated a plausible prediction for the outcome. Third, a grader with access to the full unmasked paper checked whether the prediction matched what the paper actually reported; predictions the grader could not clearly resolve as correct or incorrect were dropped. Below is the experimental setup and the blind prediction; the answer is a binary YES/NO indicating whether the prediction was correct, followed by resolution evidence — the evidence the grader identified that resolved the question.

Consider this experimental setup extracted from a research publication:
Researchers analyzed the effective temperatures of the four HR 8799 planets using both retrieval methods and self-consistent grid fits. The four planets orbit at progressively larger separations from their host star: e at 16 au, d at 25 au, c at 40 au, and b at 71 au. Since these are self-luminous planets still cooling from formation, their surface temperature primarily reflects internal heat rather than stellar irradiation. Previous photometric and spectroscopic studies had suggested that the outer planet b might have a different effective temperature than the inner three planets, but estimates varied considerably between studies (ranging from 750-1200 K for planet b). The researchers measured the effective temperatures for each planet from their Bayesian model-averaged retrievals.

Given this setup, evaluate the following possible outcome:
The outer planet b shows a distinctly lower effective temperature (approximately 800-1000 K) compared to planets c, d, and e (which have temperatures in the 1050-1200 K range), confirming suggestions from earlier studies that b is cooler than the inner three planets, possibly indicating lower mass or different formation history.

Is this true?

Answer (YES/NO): YES